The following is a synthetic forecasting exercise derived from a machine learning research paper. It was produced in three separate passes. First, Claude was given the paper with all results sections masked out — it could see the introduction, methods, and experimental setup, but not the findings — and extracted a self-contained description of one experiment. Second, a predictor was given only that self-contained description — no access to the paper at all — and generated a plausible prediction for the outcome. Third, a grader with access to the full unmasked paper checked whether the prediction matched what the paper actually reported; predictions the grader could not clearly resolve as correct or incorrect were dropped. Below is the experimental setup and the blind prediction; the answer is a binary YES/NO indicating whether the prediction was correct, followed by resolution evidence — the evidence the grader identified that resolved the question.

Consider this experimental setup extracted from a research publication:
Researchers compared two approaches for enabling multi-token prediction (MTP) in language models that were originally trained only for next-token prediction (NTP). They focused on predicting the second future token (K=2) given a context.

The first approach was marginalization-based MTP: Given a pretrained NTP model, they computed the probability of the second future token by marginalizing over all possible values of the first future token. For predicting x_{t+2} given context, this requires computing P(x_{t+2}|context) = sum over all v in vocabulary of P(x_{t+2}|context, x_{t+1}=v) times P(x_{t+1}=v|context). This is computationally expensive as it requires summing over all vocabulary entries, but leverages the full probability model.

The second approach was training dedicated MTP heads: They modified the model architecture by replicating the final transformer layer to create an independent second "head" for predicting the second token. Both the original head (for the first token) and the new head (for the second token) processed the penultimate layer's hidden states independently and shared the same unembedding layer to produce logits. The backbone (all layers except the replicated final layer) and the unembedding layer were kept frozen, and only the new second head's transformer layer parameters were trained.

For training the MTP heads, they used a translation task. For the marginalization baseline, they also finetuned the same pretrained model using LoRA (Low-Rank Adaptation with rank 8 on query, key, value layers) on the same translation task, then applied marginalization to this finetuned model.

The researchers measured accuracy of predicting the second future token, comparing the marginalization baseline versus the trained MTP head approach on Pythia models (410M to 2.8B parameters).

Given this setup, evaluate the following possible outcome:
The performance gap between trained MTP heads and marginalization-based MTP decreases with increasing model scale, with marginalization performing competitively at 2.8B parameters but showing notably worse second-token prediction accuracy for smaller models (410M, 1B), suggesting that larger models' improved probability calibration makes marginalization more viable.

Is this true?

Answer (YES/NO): NO